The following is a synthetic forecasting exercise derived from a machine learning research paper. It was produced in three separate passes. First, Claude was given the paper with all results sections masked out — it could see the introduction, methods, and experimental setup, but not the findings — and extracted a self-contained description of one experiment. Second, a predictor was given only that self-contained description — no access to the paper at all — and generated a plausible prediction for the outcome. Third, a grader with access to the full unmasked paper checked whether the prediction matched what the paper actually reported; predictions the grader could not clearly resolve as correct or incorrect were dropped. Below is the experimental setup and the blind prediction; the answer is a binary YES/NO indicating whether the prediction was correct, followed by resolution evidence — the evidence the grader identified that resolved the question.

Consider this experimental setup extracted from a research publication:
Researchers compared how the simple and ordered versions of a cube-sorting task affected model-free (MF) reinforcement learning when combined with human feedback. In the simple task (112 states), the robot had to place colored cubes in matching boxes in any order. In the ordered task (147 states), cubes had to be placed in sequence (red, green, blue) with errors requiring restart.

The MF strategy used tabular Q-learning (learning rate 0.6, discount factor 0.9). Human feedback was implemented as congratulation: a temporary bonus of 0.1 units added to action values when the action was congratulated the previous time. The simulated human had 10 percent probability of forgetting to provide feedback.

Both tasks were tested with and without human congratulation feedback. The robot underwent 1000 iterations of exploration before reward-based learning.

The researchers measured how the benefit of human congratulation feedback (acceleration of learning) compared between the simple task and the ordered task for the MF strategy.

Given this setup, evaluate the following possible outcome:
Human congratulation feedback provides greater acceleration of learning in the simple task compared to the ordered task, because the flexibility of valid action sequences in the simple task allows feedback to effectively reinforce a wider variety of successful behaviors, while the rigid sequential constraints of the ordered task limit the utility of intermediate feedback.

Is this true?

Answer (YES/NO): NO